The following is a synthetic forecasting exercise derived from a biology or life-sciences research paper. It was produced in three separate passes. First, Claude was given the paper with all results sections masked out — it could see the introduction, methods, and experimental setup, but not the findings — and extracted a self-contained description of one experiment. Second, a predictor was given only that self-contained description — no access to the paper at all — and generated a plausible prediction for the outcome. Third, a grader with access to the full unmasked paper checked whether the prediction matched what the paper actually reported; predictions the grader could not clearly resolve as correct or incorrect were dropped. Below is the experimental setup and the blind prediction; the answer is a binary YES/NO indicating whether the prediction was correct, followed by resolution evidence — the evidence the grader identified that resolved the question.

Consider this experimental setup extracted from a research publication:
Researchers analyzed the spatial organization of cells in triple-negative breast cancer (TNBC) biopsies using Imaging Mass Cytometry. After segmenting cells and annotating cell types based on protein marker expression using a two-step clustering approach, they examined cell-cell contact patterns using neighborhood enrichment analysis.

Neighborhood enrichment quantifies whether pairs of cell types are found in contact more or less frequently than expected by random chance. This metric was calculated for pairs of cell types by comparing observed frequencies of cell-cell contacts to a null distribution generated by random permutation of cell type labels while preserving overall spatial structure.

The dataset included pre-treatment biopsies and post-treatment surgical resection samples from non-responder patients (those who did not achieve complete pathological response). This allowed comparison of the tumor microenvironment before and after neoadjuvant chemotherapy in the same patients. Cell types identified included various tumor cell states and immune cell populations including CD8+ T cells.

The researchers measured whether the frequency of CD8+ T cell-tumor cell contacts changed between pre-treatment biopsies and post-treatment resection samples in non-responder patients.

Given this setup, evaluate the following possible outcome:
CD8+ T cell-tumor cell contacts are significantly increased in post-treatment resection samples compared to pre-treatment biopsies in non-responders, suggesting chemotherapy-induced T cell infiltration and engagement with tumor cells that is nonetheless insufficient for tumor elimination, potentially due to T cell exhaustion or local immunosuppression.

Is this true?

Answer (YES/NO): NO